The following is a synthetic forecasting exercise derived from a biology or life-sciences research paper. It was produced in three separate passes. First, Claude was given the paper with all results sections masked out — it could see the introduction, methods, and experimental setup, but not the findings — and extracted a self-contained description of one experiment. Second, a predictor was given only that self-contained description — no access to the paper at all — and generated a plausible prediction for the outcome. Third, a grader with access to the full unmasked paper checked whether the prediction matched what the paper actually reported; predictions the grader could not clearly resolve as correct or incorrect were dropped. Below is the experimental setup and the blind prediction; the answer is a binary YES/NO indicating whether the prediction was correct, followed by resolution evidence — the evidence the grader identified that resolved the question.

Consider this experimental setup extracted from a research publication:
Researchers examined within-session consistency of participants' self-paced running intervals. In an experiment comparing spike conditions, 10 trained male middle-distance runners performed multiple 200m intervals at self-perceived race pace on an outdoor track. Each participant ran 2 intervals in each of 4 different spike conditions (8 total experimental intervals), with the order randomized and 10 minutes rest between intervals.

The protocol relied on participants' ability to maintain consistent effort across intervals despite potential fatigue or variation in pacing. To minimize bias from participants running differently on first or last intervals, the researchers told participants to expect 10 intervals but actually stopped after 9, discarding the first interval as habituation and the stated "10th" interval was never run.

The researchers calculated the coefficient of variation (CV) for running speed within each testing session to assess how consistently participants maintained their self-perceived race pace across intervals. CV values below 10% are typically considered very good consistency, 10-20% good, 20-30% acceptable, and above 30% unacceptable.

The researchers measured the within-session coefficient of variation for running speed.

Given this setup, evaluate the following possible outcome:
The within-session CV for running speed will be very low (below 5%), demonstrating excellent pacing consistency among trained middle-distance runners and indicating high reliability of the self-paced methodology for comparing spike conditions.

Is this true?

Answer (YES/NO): NO